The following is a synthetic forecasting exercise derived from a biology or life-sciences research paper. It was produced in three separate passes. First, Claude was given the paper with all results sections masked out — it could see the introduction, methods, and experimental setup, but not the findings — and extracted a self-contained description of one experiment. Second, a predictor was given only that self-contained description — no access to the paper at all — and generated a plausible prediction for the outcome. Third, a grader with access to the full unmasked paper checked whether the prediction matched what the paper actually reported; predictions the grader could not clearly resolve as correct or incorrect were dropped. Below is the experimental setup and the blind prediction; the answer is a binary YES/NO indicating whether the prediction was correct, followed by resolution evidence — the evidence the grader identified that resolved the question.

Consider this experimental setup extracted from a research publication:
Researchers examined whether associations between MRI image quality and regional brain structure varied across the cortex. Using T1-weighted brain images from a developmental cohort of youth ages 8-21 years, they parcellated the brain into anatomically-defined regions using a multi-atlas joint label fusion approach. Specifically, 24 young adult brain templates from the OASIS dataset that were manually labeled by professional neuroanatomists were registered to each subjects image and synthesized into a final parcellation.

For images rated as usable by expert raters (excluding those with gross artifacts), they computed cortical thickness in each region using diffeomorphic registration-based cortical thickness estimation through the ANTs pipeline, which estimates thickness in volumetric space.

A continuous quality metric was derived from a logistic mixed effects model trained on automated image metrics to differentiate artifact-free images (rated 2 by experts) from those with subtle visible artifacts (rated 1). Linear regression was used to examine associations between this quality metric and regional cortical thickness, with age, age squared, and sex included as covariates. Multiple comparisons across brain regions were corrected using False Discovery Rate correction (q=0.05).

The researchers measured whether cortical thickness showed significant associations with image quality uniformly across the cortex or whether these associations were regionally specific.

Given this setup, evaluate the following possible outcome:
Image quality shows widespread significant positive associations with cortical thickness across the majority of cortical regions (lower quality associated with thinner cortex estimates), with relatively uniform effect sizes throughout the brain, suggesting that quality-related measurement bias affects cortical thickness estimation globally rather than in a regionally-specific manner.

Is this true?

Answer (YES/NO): NO